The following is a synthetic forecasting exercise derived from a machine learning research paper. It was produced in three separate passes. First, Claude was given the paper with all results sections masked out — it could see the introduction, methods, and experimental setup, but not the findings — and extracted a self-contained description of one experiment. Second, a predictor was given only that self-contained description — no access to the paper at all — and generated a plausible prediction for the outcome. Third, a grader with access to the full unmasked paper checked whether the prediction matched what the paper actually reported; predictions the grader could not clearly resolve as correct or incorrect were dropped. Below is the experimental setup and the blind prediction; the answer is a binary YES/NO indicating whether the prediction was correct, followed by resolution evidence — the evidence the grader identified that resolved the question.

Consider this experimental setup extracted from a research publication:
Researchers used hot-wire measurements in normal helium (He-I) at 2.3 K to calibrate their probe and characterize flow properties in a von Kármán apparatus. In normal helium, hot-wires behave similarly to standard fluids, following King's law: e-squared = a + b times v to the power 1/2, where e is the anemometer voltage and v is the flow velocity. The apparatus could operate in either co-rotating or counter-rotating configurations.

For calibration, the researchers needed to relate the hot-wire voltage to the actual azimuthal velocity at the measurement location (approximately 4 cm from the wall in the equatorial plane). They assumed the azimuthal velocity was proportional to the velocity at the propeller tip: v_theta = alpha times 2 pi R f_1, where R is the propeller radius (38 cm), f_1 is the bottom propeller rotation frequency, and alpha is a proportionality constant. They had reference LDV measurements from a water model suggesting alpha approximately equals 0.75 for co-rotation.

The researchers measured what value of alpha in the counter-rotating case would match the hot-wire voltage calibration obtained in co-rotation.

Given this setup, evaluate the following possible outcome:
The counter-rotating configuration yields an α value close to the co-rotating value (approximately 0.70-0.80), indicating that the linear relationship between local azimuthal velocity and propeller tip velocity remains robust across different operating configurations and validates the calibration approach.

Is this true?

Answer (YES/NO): NO